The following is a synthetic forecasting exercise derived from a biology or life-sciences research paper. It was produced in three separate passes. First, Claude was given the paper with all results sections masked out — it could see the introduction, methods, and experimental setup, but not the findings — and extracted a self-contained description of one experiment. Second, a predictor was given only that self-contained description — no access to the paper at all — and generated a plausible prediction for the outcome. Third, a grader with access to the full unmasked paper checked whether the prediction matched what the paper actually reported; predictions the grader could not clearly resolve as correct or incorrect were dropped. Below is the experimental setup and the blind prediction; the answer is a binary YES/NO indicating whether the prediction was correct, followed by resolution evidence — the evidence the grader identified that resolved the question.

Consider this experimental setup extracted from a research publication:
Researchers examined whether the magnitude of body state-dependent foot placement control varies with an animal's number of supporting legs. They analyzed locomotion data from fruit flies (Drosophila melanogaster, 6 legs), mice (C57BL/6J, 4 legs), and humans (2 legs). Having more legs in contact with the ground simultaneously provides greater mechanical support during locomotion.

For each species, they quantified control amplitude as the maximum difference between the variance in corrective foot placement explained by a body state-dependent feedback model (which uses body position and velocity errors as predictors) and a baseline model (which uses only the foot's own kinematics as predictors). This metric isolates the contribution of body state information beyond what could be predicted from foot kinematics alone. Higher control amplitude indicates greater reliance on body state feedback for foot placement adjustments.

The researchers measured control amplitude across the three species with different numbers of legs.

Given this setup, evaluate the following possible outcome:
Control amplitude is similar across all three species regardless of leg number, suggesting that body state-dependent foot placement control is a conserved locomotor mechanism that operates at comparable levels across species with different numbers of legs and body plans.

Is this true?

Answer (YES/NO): NO